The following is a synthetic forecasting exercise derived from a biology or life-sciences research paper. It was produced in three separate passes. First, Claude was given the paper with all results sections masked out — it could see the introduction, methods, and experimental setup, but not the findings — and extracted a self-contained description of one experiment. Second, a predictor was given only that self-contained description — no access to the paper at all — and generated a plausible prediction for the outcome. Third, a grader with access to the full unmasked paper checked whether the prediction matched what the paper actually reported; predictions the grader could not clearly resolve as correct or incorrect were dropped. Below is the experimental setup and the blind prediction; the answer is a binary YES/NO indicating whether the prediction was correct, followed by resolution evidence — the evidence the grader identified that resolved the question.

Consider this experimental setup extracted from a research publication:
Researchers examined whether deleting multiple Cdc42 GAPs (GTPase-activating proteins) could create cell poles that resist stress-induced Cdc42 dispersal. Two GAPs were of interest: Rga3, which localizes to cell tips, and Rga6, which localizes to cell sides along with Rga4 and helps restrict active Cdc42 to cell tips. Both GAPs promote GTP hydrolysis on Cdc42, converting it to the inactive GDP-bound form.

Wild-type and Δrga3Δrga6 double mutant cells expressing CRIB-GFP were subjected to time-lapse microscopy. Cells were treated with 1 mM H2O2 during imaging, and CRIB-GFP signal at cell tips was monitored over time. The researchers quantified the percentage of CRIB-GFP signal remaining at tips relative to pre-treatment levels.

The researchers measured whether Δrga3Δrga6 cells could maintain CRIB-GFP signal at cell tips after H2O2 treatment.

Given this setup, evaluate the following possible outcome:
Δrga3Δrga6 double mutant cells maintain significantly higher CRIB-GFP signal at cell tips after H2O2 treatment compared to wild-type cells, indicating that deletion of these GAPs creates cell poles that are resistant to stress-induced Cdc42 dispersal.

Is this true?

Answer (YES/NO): YES